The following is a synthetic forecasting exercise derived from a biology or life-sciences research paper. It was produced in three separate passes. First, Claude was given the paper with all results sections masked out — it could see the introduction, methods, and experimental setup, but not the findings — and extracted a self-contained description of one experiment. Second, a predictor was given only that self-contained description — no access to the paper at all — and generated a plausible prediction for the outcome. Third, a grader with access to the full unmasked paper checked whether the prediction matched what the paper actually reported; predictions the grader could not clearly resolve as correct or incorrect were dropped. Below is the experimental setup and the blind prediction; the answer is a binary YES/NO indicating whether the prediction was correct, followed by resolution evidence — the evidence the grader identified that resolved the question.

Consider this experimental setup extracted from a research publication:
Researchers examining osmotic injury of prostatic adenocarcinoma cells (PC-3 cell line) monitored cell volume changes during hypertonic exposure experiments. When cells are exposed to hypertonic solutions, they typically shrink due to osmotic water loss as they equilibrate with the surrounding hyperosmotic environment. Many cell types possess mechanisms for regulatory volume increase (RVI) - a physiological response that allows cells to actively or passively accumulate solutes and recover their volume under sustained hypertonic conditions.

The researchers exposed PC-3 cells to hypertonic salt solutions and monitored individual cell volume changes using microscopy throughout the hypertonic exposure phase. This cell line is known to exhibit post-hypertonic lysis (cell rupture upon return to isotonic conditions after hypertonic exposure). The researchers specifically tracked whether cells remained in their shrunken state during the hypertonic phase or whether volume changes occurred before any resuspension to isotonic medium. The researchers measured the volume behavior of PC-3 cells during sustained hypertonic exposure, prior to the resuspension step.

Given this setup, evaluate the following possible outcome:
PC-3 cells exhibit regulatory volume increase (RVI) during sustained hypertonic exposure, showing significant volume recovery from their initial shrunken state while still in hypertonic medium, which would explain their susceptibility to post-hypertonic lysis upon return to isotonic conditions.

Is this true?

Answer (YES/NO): YES